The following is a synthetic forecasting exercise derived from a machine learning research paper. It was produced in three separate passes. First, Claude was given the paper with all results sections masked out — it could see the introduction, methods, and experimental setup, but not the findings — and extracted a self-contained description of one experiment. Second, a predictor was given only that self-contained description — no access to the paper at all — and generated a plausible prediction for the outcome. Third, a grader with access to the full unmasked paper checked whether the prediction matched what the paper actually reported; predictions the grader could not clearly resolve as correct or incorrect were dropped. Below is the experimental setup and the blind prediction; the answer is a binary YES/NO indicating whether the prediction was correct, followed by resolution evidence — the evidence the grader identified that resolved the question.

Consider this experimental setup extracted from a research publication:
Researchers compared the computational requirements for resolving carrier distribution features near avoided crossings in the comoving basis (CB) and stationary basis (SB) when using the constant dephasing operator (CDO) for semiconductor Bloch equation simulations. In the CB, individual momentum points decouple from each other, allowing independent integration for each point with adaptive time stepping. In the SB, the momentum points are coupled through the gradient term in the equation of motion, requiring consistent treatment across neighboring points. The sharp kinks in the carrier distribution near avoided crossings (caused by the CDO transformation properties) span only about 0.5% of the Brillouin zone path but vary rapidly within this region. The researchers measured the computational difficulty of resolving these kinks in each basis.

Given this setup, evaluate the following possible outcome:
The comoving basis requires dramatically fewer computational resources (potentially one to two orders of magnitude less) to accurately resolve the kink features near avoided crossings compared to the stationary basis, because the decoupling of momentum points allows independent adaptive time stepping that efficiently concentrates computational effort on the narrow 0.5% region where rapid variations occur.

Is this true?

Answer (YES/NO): NO